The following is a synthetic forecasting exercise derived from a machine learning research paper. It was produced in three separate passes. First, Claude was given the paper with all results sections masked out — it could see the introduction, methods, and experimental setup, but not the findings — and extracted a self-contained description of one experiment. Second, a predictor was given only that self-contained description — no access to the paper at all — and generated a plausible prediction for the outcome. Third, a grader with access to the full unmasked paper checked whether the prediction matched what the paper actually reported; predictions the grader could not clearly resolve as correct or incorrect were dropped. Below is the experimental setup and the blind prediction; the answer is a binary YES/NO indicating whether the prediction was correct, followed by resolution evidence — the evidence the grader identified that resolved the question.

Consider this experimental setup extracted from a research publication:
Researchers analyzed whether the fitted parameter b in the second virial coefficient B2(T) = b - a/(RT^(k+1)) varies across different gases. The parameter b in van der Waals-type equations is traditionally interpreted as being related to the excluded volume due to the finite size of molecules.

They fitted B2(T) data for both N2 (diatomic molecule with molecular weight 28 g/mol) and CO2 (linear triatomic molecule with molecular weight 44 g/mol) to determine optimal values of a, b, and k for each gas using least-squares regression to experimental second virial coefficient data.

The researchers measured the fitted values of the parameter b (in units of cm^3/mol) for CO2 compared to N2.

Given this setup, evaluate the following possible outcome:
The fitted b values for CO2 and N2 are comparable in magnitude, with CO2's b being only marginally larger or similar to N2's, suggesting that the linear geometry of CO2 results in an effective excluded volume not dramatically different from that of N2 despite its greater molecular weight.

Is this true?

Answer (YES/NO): NO